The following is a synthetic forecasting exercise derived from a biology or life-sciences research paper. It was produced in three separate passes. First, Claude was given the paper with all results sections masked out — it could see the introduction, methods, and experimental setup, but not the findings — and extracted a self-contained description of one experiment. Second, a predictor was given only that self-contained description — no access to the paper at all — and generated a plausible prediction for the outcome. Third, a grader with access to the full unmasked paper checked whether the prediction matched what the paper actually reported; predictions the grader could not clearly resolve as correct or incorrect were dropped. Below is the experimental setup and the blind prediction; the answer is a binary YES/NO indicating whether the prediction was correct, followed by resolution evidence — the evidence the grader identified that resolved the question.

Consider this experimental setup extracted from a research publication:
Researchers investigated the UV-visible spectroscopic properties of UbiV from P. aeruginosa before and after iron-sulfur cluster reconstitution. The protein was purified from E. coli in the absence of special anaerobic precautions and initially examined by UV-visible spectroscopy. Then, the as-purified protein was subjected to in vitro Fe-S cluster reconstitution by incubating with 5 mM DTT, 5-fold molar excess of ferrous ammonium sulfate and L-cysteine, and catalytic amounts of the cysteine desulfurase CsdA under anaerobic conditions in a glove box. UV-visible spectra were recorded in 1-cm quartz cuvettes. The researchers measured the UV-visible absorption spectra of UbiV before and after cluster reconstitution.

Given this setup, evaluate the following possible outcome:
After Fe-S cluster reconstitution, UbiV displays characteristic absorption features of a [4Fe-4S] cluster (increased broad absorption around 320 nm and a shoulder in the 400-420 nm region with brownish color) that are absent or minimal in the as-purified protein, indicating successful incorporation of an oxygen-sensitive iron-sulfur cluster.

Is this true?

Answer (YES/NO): NO